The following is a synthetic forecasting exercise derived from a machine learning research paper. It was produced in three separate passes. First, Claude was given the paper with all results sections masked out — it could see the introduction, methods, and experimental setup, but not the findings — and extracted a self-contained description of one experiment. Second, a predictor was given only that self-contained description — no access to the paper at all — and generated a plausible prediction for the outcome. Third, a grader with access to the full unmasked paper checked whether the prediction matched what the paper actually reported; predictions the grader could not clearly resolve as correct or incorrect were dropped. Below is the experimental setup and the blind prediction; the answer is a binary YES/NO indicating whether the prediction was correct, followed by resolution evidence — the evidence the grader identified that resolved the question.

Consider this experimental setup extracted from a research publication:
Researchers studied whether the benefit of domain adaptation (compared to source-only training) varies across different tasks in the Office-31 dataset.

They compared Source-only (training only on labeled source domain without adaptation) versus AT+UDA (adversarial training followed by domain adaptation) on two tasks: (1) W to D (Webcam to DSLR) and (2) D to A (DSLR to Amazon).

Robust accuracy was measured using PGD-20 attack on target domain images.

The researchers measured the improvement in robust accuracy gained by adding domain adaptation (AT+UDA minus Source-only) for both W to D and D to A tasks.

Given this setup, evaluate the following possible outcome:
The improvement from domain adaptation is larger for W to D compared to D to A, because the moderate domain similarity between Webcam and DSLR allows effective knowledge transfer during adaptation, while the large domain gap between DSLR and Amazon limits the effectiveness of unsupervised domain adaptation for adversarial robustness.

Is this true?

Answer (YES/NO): YES